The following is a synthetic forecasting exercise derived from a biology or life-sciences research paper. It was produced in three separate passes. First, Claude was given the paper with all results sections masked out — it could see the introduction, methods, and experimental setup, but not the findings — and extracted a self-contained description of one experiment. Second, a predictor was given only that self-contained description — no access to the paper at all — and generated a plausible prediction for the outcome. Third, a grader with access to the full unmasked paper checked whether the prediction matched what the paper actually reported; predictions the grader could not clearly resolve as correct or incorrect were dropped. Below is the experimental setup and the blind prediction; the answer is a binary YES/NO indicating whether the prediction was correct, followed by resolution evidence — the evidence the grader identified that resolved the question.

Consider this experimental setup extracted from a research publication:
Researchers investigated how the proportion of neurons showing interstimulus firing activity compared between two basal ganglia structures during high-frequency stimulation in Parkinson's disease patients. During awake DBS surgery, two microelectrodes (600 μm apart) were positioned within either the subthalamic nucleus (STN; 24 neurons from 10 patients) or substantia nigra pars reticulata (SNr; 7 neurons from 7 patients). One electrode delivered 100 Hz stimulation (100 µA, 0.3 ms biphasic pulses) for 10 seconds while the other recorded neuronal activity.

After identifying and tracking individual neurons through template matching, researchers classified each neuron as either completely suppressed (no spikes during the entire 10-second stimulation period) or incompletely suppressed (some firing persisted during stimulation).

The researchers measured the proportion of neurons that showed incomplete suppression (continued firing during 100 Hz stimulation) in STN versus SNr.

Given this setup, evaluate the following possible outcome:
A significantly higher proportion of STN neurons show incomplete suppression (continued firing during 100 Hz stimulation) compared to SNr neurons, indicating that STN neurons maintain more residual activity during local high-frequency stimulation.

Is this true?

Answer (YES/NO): NO